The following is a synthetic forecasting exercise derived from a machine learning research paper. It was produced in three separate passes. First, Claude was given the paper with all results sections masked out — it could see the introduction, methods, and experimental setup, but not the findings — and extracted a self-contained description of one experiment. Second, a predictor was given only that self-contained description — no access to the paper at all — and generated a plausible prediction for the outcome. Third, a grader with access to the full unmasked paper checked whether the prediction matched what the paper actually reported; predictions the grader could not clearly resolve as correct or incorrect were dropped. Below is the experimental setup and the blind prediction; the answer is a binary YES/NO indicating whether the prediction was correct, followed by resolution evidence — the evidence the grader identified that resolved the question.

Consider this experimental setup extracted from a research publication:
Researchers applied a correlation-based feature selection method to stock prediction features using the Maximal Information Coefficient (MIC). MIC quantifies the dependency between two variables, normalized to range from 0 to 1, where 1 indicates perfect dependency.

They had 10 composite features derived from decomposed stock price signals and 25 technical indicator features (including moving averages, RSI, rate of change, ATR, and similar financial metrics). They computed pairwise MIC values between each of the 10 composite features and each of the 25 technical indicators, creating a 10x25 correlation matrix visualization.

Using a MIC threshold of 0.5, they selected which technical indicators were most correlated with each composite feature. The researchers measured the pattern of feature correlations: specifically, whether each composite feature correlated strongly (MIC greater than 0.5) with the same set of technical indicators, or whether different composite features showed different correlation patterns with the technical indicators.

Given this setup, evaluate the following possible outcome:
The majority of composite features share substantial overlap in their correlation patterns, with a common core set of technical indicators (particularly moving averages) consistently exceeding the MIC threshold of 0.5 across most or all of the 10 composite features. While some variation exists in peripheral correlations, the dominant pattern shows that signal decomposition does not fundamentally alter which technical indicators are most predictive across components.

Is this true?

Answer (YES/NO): NO